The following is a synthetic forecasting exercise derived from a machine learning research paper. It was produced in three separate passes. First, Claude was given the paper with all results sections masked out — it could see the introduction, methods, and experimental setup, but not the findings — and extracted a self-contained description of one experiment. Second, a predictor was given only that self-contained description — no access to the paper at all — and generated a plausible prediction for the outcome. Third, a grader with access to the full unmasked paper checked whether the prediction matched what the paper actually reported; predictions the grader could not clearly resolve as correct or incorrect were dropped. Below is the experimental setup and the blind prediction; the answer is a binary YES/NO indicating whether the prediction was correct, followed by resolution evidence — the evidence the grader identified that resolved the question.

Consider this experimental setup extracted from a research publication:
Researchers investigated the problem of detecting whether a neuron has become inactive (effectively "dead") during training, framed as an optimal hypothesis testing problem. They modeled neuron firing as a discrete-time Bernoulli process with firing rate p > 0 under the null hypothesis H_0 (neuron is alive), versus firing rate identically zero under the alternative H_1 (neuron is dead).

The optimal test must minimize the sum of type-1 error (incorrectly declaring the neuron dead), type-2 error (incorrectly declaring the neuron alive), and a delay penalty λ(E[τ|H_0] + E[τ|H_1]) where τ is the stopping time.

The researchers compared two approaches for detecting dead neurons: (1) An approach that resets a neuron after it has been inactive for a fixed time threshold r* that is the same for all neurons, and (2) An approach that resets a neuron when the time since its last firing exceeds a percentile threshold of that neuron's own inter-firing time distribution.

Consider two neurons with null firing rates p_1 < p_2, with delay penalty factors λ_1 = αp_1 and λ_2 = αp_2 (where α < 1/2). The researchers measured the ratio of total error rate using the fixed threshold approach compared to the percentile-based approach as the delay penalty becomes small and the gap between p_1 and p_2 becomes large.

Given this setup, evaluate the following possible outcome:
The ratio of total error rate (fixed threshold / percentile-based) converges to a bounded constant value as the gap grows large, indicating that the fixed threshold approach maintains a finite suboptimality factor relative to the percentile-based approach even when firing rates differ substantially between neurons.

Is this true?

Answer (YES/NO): NO